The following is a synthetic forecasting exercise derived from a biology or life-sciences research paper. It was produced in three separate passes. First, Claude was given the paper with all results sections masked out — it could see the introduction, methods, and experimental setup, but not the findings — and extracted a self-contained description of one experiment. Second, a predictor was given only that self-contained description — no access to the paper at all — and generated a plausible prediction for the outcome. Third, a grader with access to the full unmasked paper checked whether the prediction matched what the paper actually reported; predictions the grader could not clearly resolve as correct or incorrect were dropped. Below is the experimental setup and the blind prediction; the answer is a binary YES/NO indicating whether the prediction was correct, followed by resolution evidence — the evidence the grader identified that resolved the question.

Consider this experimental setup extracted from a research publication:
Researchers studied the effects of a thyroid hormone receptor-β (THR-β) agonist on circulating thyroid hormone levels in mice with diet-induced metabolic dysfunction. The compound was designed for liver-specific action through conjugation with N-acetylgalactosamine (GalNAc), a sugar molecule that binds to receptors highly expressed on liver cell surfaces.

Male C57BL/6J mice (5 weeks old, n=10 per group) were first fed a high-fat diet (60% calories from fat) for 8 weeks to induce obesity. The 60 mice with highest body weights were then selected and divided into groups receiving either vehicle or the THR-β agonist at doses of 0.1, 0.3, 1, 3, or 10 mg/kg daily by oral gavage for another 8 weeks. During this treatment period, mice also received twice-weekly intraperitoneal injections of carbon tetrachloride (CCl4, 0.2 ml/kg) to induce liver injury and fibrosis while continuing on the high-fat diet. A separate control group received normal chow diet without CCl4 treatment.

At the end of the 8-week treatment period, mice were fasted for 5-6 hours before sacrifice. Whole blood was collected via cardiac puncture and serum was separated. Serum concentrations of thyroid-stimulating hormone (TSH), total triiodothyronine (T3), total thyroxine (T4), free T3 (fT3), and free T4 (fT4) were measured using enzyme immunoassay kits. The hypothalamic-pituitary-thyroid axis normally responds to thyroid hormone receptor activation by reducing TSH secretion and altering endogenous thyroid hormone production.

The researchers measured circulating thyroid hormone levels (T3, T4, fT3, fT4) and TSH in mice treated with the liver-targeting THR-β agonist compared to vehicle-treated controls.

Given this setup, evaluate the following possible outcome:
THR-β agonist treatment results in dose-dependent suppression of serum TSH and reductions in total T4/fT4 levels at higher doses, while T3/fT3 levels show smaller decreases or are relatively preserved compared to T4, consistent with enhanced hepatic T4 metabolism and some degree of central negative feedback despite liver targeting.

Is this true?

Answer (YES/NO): NO